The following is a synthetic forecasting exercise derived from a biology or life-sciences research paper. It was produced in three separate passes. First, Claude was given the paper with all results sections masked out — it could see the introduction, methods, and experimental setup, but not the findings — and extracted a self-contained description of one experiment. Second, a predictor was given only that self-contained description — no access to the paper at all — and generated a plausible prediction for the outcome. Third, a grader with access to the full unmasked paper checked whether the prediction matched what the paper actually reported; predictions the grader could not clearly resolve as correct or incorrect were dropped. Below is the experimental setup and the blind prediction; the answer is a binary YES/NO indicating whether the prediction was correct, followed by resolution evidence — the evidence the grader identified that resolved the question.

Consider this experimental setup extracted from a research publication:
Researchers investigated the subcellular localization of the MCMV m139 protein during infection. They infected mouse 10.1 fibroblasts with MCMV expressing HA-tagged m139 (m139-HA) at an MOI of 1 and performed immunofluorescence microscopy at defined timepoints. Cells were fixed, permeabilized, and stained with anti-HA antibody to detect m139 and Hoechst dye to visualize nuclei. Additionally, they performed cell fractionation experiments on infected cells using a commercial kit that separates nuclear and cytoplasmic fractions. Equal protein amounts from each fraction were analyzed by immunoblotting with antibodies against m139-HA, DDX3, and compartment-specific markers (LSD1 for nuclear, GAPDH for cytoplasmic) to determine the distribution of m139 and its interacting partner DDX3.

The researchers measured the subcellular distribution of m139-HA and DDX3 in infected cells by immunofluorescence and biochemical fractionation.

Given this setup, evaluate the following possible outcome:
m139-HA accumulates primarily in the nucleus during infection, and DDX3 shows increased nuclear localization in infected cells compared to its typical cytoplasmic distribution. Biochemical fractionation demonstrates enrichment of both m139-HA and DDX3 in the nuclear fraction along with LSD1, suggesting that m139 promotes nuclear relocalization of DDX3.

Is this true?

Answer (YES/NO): NO